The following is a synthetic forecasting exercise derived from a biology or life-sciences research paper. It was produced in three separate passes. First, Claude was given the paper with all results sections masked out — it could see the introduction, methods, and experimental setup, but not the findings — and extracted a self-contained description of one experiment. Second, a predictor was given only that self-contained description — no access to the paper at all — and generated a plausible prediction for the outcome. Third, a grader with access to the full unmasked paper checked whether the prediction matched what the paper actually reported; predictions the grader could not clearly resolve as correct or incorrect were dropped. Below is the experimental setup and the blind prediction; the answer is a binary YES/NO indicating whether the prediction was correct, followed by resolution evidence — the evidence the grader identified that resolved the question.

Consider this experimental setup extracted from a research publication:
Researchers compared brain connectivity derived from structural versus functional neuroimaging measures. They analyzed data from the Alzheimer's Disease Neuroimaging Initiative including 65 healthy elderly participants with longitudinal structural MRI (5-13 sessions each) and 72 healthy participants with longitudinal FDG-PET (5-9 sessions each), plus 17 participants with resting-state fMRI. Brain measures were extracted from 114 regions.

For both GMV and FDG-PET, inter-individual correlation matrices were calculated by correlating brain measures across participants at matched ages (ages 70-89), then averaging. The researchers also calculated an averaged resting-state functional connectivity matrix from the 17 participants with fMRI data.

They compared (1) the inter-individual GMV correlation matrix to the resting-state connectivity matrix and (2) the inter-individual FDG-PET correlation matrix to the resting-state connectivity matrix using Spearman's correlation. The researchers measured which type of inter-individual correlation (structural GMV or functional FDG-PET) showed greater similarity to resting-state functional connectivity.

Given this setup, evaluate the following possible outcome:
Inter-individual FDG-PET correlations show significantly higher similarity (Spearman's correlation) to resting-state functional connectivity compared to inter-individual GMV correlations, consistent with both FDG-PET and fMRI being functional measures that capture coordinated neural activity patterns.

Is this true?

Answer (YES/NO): YES